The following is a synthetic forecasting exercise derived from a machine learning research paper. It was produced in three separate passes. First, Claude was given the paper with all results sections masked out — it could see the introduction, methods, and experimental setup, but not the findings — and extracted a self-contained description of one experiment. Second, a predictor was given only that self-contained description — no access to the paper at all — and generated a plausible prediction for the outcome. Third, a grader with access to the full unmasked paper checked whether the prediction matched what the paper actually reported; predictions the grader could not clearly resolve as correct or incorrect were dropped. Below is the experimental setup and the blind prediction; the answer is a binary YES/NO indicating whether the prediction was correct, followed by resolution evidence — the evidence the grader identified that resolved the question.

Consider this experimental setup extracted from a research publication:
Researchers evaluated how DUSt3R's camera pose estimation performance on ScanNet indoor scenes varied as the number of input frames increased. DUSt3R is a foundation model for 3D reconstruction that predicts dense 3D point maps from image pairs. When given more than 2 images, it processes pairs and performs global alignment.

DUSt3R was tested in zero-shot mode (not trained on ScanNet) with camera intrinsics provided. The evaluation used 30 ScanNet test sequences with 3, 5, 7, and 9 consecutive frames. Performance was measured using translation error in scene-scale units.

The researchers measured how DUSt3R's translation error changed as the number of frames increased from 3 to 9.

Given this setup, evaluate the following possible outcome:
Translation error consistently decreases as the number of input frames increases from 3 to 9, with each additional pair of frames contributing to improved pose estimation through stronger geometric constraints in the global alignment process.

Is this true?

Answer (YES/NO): NO